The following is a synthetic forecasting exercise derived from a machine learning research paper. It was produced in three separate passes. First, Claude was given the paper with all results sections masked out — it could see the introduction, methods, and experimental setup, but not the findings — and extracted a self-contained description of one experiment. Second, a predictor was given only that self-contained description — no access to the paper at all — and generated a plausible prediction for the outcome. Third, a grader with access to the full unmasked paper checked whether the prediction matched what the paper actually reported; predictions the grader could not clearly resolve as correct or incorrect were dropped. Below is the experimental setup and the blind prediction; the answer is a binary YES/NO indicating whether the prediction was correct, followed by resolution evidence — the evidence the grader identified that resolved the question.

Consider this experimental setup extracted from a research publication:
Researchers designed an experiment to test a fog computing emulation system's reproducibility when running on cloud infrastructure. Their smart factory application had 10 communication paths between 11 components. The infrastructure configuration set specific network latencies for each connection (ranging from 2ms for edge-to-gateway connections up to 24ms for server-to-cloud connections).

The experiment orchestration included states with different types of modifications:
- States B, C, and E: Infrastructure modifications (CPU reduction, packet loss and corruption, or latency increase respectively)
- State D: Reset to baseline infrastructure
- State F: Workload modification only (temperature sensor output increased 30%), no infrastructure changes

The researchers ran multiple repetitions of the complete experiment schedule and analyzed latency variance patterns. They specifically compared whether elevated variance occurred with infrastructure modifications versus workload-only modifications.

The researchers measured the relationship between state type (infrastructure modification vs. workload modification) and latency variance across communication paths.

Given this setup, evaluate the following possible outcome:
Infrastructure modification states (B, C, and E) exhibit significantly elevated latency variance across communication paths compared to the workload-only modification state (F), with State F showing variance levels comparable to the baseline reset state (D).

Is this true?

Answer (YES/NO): YES